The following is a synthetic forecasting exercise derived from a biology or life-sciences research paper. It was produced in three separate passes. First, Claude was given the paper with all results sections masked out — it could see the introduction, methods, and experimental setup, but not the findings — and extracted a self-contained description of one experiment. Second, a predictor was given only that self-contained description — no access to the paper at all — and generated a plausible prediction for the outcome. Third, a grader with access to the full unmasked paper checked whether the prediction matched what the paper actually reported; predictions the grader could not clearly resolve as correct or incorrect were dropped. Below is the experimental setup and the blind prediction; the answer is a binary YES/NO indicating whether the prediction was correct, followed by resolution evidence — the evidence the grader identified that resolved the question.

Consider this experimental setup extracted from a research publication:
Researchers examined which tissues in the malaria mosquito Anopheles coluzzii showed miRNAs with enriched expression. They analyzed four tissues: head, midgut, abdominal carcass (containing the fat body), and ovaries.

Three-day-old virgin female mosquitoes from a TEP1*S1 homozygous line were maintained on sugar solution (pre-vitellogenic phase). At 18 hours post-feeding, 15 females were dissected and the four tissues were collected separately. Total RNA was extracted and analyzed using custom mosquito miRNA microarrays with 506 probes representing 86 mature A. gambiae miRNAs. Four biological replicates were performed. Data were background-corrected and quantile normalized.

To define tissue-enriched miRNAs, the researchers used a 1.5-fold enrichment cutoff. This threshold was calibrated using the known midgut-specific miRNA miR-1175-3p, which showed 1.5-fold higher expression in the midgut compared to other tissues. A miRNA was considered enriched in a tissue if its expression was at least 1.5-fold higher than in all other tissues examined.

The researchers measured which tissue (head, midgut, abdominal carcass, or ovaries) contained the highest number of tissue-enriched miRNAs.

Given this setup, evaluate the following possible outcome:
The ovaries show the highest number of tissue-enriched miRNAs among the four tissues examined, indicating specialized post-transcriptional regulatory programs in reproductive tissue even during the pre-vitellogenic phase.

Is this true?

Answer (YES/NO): NO